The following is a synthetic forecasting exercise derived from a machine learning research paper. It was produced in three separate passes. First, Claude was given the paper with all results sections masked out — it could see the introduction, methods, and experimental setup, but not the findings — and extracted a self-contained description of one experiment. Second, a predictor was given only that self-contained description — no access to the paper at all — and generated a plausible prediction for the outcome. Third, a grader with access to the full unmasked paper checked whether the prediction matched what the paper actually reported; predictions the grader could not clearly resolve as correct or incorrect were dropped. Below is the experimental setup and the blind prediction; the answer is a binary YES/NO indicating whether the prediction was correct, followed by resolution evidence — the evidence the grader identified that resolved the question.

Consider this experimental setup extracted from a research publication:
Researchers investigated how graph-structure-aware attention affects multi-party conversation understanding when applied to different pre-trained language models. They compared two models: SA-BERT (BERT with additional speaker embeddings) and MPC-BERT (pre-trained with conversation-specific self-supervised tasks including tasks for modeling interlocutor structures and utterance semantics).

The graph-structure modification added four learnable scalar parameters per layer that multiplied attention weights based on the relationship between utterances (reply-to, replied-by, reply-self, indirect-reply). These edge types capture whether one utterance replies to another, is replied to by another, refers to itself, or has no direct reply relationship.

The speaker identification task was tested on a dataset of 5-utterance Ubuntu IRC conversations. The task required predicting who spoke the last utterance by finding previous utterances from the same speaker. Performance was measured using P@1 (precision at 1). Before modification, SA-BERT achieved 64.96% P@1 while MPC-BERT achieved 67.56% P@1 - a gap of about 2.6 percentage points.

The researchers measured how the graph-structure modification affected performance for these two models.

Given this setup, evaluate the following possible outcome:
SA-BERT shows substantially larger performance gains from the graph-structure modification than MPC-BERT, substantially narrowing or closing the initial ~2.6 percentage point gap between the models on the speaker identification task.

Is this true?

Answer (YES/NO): NO